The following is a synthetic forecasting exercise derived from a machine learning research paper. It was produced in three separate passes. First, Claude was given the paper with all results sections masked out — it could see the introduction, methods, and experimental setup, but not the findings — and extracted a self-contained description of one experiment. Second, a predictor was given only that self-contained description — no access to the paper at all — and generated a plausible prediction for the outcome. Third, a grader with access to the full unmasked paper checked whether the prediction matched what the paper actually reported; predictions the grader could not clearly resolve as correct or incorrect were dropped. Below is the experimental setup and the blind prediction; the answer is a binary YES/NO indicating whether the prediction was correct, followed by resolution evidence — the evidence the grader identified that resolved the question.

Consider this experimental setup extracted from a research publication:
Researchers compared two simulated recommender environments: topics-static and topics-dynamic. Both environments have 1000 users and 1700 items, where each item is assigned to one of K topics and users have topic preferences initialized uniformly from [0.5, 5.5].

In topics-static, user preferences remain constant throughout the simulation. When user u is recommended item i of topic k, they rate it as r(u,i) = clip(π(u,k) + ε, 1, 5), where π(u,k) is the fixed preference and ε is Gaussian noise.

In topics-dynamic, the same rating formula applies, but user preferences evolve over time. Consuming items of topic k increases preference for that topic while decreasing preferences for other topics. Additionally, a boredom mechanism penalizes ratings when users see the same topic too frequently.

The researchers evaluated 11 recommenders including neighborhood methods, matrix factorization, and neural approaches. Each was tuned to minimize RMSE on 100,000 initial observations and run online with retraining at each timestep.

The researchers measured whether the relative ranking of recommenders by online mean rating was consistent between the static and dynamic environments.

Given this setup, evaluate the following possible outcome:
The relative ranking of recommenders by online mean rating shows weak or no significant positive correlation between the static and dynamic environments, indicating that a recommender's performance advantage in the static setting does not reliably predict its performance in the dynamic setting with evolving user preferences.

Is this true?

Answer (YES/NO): NO